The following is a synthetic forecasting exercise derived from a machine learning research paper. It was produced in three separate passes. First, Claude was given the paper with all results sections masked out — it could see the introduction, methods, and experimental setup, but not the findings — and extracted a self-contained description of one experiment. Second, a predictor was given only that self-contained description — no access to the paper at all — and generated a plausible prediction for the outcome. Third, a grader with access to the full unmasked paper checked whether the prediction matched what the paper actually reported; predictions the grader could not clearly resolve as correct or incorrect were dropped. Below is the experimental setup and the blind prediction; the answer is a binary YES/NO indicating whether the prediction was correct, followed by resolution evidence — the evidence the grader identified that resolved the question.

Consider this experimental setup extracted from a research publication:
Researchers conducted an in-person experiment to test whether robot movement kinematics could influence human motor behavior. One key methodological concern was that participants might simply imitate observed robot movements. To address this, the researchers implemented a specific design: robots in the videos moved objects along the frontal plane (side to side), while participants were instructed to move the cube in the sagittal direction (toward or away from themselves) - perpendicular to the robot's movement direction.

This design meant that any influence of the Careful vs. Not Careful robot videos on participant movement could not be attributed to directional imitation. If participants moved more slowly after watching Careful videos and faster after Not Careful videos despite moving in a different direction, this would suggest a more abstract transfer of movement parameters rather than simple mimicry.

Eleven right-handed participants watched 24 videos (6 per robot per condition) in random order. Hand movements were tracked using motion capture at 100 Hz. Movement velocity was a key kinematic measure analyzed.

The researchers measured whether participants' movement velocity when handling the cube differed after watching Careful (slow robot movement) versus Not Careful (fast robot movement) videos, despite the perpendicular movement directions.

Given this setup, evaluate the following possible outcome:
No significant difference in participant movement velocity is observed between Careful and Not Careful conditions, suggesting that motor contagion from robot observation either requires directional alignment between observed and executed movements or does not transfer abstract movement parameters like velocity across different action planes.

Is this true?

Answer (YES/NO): NO